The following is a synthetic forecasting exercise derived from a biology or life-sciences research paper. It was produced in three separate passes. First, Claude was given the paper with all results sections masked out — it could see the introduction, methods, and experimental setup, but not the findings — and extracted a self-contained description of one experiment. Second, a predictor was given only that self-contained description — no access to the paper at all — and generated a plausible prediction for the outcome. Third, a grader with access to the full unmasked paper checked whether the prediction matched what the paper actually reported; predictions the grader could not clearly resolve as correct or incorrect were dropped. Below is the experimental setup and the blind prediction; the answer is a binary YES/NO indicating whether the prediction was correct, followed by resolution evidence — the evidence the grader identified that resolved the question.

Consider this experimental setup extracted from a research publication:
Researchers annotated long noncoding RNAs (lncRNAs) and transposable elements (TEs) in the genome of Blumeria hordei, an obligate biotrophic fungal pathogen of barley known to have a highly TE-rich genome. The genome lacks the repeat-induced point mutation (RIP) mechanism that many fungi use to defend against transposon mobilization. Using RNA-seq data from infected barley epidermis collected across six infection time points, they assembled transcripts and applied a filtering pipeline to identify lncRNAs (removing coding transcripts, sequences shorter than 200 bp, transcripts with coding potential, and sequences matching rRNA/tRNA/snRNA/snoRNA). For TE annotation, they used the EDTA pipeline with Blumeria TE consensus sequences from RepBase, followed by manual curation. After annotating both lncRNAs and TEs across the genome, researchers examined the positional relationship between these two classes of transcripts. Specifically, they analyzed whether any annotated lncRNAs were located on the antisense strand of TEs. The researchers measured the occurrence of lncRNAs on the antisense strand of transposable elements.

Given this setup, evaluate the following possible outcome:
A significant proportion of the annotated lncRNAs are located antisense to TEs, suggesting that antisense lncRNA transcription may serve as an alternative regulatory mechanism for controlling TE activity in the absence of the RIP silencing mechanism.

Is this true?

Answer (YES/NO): YES